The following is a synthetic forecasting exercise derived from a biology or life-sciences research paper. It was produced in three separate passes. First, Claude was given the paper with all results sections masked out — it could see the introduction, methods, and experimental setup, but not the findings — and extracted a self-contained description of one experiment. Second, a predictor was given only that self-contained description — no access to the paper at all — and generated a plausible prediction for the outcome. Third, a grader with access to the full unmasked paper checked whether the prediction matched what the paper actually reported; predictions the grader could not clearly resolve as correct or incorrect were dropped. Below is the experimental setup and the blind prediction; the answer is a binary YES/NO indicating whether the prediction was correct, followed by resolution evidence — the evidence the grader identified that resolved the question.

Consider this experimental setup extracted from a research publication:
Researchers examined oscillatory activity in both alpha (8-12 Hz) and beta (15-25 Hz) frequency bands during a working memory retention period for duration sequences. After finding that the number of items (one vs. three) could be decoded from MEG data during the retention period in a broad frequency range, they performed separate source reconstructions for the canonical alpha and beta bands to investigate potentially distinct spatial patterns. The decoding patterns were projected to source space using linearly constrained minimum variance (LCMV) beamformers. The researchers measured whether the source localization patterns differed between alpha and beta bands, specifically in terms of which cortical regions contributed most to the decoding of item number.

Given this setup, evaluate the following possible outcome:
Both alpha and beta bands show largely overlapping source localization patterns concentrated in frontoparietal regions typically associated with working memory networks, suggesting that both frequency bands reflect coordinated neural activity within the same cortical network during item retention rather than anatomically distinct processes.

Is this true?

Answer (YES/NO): NO